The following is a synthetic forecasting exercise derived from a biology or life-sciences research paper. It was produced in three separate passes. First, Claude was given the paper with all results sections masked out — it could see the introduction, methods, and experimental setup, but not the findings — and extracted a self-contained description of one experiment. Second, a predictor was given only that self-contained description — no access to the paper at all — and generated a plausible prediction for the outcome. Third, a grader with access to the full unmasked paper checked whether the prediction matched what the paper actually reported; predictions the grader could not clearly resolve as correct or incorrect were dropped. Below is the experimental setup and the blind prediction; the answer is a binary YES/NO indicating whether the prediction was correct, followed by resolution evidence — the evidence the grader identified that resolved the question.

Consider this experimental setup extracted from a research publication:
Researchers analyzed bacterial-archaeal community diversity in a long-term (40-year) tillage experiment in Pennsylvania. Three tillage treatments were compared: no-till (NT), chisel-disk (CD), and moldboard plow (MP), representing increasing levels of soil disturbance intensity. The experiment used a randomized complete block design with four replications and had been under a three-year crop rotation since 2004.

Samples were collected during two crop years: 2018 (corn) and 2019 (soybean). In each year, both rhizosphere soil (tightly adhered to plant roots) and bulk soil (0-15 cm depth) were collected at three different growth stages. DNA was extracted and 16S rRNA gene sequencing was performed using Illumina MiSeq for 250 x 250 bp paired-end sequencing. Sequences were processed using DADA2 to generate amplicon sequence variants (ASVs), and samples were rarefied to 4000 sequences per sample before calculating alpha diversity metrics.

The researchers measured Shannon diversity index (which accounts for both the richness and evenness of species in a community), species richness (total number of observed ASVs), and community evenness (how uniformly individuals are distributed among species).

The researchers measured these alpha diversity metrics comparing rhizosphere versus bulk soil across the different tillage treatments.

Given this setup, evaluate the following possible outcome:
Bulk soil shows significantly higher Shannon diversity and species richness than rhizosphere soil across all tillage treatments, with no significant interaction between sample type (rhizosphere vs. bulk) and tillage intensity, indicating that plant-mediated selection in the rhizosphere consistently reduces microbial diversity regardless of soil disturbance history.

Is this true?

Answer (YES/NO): NO